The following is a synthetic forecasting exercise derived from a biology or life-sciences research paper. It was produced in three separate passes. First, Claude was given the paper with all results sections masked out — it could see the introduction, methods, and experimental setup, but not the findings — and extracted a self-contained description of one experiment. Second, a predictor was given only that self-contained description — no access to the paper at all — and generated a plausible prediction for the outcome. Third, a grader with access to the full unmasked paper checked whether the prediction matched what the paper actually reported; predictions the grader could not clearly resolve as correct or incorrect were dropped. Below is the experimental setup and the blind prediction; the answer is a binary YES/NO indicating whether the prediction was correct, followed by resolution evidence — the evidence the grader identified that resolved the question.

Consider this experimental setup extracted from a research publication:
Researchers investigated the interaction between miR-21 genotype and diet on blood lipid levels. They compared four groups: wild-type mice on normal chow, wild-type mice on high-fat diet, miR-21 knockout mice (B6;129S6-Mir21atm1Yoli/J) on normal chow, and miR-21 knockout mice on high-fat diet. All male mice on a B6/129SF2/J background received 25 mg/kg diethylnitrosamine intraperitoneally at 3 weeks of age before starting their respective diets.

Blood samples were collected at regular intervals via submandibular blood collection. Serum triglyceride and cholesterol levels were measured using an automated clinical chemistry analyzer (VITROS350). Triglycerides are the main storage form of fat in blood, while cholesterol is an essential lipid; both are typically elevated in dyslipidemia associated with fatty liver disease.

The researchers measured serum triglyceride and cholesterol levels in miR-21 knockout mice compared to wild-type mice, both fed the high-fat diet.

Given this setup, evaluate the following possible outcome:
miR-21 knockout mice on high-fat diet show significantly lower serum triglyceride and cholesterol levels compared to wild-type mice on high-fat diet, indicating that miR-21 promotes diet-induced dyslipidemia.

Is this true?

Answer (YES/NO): NO